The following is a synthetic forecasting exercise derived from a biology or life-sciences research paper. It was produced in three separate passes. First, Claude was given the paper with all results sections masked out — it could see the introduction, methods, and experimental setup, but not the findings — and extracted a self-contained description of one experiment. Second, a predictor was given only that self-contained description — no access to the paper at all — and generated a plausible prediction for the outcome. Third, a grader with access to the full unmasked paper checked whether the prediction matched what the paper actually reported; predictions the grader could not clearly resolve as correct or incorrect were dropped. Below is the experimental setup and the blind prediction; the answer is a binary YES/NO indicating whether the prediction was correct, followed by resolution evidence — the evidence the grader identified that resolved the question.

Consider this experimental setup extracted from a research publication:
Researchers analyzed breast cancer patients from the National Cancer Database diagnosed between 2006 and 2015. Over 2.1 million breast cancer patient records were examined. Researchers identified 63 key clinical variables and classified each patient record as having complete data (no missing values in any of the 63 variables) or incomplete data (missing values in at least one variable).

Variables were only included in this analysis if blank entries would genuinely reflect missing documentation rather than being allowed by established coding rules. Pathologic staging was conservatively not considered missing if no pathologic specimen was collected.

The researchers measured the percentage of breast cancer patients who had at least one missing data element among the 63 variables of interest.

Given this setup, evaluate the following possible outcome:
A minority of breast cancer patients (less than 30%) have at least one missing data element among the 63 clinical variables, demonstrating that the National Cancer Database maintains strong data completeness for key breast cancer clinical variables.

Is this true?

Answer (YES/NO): NO